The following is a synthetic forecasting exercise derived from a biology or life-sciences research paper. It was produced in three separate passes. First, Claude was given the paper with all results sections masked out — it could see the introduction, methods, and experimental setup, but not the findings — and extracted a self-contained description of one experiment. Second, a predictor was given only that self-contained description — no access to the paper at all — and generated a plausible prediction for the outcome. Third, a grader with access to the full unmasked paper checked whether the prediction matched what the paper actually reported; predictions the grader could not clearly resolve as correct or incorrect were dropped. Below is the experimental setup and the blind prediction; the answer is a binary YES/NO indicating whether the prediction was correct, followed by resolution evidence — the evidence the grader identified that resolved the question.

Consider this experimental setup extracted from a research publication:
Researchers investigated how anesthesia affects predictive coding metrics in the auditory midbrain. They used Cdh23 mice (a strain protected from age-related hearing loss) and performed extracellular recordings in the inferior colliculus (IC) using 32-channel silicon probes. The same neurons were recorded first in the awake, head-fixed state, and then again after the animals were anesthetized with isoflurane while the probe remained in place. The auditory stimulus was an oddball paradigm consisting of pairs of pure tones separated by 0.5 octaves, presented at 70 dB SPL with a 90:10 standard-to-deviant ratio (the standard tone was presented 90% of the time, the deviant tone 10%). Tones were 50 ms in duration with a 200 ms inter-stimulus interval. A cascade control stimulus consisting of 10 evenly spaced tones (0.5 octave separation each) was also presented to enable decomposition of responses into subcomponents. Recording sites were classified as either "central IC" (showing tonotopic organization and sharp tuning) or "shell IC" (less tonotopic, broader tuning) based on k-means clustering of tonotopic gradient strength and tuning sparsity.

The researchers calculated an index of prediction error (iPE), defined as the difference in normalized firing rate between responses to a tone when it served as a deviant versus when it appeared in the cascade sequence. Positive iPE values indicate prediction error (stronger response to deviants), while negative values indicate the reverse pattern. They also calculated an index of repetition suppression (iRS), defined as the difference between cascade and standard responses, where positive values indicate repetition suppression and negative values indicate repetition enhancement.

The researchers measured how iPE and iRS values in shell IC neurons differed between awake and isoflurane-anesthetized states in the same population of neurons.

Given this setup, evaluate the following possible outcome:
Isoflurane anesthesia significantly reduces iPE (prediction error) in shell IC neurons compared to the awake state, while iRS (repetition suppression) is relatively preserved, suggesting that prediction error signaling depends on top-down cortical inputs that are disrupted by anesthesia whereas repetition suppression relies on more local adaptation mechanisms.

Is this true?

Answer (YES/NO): NO